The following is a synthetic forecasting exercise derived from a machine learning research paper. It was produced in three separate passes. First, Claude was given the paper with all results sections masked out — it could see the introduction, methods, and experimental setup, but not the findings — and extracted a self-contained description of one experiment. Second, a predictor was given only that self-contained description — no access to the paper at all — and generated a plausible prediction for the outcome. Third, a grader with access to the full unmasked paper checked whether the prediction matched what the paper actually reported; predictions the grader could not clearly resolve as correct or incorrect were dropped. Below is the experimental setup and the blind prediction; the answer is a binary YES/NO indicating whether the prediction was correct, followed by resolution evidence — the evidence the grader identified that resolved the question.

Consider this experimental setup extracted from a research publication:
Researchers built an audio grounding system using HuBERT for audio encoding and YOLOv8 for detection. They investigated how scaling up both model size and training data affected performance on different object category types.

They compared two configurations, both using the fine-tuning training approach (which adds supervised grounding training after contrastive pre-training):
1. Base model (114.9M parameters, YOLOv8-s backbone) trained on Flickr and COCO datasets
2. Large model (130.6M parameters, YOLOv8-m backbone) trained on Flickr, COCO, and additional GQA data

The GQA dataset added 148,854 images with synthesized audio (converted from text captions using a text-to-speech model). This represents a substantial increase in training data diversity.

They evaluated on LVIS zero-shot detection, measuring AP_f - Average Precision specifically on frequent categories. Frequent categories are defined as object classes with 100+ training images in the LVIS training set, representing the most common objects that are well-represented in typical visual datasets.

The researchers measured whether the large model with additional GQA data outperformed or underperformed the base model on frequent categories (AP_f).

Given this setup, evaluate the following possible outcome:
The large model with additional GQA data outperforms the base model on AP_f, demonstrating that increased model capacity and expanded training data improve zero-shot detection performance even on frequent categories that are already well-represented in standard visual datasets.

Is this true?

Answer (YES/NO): NO